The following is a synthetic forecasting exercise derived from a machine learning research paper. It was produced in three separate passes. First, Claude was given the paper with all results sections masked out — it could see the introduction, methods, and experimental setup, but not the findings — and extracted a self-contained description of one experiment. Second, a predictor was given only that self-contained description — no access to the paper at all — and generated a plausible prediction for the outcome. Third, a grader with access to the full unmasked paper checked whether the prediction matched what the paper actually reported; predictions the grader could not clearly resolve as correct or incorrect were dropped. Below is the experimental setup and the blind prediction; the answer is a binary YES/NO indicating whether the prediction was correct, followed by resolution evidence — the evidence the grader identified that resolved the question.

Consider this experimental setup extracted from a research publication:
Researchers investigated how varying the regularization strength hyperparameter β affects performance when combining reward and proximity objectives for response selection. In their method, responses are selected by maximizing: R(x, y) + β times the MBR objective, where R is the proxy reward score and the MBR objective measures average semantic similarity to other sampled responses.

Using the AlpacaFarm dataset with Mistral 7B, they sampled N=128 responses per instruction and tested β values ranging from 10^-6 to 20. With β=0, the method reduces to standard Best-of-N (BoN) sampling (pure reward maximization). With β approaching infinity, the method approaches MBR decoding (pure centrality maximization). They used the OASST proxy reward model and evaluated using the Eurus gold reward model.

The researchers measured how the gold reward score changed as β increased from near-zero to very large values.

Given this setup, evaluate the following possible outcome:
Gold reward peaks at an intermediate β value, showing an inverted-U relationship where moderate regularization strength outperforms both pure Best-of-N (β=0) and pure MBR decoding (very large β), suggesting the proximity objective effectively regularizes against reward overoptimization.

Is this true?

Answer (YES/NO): YES